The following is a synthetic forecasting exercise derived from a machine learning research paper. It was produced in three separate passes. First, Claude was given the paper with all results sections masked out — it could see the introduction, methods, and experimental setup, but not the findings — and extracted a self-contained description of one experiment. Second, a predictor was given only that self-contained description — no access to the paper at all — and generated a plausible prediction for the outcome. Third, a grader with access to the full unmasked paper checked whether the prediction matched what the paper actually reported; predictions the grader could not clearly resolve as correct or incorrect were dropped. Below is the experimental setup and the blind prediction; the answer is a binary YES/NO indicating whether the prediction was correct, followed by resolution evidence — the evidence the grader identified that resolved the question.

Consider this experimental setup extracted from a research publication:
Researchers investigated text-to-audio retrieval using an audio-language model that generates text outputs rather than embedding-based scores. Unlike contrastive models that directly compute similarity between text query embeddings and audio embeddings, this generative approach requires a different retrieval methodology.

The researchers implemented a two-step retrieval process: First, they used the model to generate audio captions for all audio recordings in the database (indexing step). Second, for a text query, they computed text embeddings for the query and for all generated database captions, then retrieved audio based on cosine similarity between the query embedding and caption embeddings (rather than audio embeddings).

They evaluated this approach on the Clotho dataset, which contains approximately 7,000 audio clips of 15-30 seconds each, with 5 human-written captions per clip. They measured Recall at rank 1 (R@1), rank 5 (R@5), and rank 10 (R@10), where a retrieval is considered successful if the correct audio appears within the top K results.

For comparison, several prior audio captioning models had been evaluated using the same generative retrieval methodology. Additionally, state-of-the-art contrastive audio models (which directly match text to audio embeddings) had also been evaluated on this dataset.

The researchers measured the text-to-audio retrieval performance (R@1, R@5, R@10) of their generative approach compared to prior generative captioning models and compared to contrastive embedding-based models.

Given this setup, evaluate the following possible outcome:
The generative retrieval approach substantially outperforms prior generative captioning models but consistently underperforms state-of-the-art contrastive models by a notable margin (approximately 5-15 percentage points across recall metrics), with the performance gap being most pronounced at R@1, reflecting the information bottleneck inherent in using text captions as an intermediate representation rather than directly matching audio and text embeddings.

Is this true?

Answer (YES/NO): NO